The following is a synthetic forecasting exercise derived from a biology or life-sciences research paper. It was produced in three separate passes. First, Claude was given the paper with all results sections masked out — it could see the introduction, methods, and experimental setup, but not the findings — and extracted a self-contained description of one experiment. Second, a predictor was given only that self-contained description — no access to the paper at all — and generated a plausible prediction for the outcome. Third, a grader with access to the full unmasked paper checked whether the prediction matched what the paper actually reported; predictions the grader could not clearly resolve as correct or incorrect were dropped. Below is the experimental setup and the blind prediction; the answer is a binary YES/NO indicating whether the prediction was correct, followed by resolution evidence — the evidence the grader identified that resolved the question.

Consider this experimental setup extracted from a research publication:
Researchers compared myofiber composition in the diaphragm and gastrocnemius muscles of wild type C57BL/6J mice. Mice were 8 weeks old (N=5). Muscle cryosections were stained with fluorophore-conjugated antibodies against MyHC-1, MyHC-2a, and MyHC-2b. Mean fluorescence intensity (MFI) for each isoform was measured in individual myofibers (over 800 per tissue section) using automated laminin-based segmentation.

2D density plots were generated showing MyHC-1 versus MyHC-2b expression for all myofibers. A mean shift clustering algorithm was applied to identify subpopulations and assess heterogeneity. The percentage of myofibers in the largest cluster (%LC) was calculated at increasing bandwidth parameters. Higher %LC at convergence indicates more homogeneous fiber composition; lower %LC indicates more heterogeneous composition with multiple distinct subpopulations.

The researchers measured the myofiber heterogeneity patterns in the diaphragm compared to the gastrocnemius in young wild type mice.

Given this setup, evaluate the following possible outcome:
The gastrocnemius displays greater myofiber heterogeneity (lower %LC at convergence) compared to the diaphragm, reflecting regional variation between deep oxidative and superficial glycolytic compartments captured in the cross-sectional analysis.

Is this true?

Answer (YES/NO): NO